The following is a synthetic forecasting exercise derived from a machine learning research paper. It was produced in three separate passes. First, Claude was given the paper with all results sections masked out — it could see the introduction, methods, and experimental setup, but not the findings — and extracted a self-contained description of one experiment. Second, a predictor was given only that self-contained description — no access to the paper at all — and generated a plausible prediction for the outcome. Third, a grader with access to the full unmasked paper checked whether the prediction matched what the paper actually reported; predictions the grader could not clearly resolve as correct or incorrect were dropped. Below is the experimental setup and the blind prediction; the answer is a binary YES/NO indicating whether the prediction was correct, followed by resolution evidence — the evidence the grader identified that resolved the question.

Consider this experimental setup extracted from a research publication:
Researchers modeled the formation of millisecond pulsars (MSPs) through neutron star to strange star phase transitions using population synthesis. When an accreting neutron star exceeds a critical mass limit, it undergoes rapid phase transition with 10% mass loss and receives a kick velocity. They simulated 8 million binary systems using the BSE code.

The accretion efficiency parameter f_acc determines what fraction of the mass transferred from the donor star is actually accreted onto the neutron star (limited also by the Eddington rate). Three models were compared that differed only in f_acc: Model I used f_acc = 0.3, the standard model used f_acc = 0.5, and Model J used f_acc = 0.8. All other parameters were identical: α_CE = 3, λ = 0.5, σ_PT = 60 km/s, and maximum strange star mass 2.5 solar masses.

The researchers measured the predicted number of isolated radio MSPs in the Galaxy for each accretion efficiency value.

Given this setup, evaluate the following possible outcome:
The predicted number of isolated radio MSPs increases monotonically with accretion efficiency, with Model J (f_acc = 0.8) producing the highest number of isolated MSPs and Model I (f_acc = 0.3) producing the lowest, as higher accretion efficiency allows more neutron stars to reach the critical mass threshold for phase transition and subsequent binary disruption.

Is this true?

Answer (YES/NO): YES